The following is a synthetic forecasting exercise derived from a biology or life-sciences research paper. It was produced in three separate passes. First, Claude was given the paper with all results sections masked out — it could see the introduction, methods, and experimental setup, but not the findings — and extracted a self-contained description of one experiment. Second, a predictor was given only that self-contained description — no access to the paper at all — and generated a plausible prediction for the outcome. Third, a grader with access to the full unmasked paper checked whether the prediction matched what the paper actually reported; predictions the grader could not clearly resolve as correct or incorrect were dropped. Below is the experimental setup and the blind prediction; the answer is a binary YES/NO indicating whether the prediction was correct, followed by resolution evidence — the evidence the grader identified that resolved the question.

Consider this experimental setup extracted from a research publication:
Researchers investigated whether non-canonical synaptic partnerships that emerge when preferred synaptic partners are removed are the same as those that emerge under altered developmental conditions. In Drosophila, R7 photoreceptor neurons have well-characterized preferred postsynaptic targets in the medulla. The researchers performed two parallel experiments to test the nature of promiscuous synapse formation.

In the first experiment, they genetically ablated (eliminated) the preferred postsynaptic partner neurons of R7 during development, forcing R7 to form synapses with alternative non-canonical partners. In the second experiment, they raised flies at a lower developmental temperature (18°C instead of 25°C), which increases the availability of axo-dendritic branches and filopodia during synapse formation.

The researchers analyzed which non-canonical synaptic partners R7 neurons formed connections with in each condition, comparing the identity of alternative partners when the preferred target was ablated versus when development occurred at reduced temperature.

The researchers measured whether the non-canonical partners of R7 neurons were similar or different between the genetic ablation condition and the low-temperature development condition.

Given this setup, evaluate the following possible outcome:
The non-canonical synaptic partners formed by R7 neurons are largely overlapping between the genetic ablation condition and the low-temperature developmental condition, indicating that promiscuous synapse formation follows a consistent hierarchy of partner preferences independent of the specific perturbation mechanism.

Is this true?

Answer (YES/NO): YES